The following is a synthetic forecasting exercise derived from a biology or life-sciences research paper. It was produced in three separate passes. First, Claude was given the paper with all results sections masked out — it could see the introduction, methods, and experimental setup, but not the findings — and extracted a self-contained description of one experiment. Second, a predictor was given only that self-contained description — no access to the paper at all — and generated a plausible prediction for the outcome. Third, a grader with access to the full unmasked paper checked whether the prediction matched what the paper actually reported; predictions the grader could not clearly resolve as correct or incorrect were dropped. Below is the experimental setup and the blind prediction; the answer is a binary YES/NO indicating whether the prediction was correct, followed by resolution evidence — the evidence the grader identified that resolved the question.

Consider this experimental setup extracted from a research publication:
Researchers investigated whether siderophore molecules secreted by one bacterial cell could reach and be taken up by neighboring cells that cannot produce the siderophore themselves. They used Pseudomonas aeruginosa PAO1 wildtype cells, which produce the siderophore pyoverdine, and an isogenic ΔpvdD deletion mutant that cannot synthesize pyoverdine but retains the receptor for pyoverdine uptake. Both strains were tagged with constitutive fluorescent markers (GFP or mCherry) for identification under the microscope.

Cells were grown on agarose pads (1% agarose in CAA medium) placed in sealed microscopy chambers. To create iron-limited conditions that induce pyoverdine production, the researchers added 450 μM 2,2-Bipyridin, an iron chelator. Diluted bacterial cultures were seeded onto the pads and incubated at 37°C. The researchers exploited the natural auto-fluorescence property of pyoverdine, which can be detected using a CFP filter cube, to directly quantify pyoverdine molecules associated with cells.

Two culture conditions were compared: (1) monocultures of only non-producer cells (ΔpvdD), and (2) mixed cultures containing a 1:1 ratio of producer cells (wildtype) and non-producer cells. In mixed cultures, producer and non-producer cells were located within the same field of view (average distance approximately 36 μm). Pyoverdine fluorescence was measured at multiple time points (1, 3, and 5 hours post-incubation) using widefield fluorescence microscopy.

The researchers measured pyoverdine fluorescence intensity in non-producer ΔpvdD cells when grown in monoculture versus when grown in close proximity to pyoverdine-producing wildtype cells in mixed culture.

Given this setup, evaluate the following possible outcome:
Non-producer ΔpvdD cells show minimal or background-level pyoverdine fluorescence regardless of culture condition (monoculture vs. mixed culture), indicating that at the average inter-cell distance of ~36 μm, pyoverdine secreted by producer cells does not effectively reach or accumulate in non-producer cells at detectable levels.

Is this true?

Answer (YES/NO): NO